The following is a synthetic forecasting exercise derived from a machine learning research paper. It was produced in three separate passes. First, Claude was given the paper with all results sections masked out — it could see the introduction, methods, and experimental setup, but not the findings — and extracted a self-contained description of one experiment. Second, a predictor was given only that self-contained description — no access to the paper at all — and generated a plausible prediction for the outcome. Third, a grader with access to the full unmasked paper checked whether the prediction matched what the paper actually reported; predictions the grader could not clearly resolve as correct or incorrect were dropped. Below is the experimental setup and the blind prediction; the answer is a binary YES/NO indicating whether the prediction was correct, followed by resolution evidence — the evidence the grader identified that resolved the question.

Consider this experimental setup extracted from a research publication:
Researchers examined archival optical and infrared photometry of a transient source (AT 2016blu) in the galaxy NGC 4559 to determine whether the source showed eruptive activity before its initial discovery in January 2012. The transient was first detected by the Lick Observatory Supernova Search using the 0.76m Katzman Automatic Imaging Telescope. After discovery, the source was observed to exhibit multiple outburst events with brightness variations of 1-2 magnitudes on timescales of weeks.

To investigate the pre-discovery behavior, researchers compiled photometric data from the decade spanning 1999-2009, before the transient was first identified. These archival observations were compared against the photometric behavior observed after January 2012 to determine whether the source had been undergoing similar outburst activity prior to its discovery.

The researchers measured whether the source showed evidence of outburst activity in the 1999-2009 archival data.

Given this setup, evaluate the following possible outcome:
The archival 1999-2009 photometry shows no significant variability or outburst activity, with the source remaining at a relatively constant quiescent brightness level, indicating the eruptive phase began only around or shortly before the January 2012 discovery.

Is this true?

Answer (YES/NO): YES